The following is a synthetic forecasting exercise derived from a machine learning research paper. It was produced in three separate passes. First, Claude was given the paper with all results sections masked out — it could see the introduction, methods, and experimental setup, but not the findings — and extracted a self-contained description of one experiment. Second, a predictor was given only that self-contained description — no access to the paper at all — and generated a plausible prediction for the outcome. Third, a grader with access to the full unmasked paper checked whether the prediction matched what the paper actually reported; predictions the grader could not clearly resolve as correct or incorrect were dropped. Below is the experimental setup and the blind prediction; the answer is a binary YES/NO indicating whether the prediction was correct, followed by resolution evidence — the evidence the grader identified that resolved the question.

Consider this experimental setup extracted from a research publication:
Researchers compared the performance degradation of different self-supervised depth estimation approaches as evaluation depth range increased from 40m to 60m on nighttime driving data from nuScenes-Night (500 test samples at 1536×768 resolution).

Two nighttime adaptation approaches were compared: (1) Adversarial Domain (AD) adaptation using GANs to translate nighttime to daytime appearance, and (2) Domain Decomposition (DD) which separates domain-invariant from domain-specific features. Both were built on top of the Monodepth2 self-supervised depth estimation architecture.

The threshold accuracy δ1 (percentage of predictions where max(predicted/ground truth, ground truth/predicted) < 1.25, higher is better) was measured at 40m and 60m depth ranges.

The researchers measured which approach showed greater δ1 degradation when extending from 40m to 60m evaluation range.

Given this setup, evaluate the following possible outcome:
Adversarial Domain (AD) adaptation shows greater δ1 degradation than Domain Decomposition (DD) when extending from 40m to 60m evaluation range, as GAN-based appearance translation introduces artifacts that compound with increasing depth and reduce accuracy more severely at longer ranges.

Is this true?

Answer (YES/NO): YES